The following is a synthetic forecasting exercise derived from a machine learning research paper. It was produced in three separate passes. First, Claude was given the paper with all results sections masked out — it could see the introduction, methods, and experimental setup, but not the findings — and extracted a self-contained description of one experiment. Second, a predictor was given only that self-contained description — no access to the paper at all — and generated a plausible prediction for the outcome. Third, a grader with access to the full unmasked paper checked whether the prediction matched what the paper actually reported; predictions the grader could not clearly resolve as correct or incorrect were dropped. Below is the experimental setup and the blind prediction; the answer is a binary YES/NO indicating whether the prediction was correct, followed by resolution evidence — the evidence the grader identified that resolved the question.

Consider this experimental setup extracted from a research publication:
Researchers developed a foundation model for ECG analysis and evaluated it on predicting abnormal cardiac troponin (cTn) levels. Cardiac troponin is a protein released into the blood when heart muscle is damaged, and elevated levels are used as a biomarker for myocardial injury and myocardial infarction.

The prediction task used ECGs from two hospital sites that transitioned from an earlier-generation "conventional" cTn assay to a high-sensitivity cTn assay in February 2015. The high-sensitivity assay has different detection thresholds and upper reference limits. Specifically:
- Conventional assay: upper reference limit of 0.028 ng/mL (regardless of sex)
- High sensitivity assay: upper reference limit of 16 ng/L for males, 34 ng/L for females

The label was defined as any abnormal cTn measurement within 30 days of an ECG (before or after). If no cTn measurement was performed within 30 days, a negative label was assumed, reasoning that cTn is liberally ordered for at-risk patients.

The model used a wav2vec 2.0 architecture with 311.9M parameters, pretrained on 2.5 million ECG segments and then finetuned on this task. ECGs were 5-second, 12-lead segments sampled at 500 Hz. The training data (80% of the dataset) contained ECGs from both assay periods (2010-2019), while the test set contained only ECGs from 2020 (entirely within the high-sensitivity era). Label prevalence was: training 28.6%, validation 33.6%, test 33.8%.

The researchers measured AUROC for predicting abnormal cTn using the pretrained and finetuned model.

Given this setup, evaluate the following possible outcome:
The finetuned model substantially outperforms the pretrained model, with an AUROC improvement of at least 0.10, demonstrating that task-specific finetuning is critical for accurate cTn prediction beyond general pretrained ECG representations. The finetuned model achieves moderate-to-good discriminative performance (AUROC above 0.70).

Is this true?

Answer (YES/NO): NO